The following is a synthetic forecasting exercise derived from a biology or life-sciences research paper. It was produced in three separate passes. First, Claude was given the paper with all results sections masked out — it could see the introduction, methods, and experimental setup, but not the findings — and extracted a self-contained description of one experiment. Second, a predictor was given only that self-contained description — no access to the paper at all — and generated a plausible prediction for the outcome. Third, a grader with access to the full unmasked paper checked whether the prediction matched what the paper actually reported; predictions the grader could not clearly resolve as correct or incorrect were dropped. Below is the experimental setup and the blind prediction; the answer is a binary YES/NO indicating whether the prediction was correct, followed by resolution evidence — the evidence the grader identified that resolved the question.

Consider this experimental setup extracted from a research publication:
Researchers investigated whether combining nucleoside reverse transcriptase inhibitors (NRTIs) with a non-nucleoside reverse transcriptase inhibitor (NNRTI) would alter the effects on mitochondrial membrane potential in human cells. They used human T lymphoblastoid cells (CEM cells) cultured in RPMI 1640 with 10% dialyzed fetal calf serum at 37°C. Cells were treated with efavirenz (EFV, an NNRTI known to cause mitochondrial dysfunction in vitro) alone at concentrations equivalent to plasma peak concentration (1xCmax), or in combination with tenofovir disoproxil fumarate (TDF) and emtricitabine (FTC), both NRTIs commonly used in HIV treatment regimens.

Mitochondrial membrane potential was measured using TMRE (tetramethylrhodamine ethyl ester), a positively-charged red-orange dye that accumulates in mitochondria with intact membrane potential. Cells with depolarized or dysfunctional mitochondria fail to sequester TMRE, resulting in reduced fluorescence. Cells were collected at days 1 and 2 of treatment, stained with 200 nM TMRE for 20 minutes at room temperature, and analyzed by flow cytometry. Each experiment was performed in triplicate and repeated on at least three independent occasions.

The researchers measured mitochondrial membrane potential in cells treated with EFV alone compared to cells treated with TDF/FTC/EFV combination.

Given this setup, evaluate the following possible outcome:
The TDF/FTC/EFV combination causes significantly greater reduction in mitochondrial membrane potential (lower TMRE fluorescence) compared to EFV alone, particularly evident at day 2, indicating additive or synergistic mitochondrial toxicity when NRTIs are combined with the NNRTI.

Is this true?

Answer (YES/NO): NO